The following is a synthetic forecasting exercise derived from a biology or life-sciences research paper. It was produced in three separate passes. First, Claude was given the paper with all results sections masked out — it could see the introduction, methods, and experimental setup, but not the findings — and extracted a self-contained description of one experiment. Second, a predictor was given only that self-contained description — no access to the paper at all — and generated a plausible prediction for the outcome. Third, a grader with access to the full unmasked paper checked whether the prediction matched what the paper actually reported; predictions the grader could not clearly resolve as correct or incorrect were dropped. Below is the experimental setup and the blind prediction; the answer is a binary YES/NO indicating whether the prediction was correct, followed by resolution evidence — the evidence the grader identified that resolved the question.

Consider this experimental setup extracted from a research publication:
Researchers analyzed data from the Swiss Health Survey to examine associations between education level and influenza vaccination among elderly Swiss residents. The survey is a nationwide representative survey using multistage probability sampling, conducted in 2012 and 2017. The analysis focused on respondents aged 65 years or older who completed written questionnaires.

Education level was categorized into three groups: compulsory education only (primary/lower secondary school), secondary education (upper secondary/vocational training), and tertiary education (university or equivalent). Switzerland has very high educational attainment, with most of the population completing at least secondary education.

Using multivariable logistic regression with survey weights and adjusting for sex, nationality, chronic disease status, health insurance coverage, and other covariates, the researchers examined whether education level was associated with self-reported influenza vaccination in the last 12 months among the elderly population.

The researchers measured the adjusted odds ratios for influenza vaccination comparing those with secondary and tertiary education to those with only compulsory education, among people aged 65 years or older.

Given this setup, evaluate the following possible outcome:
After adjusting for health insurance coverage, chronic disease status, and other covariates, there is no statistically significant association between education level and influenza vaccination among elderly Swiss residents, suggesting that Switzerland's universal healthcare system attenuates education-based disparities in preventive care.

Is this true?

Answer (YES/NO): NO